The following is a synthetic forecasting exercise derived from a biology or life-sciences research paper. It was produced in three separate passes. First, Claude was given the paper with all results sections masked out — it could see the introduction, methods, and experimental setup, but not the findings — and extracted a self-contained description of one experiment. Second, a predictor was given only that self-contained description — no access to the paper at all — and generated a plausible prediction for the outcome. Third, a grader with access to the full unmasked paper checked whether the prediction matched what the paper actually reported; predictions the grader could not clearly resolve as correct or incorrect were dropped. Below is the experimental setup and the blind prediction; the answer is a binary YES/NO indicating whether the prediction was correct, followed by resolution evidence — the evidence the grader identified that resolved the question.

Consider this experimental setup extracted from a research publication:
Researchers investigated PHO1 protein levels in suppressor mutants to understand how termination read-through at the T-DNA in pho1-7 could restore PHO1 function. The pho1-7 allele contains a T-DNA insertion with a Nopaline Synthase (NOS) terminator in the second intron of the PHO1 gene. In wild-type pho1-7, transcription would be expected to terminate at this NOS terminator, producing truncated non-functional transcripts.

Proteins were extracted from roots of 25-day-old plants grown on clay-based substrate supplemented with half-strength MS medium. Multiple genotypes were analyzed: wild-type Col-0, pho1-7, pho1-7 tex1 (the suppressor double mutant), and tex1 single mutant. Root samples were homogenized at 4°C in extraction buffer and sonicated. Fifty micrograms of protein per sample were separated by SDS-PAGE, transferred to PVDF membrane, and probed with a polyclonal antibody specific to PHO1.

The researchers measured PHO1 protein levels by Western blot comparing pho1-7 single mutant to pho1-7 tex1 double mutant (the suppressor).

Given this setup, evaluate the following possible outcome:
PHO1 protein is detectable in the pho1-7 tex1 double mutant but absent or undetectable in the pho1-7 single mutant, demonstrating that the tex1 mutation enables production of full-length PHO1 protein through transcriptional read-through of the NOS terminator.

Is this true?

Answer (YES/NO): NO